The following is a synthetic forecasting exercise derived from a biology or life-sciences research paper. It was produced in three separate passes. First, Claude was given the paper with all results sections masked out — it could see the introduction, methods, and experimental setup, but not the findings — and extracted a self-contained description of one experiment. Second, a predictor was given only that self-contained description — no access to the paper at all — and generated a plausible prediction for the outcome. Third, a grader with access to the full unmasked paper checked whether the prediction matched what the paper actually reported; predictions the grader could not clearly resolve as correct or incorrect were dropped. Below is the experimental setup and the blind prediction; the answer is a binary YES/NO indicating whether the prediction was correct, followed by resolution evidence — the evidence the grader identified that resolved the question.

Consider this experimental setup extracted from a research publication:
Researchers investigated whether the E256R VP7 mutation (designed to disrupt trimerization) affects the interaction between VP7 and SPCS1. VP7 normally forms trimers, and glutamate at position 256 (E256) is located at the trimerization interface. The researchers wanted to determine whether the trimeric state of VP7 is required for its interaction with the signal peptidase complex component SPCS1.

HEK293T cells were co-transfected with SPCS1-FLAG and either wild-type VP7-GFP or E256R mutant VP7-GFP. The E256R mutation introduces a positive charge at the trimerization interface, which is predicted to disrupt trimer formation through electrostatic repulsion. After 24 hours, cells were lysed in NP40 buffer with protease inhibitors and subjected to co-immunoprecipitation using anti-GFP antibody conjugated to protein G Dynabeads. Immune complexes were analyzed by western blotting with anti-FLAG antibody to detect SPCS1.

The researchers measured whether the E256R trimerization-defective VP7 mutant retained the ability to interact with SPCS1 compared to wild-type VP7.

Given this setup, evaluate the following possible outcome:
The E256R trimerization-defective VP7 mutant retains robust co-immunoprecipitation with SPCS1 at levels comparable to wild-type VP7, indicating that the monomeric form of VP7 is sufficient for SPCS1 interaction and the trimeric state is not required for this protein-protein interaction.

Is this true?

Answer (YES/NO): NO